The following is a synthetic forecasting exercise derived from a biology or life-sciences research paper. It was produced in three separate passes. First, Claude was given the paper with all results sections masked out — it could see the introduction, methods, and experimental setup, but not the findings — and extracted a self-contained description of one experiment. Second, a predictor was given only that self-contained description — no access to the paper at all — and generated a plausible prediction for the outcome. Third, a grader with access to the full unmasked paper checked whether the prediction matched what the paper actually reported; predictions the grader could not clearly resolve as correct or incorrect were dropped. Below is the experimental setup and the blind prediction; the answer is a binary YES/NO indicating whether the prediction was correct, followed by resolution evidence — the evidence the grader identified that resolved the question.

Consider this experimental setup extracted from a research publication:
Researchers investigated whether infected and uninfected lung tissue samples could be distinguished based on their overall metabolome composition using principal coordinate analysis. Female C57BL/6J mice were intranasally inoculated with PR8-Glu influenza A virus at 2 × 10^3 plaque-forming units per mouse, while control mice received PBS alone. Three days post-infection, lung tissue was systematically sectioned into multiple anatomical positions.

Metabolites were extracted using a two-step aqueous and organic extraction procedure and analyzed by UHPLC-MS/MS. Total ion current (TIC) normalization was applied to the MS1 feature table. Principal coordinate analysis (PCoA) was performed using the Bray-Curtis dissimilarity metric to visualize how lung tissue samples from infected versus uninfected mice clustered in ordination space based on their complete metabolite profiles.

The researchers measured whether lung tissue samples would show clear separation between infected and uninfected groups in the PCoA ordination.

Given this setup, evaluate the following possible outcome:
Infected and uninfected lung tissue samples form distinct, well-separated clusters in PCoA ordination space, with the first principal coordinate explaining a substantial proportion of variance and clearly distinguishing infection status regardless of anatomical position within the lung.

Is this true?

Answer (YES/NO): NO